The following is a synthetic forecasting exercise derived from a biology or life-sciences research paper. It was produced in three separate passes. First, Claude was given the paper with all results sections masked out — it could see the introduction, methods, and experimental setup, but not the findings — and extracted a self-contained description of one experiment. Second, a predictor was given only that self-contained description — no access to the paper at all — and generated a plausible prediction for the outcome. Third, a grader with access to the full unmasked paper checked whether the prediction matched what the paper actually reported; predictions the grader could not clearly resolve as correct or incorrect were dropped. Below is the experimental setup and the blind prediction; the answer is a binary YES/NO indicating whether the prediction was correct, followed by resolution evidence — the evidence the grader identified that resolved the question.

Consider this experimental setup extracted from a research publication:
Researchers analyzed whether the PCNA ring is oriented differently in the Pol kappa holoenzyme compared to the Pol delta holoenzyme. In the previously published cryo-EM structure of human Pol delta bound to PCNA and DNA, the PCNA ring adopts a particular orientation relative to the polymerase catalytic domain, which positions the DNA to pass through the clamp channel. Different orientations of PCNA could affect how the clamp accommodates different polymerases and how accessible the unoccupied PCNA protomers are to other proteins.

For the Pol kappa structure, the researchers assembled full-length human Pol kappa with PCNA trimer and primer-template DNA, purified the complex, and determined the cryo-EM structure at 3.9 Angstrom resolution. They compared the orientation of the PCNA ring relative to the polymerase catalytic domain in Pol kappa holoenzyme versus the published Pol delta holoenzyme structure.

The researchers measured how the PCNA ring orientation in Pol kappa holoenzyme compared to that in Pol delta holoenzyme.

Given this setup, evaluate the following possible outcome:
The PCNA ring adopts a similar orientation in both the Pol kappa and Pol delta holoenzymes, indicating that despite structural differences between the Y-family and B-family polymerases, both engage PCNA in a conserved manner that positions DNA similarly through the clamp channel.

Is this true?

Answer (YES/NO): NO